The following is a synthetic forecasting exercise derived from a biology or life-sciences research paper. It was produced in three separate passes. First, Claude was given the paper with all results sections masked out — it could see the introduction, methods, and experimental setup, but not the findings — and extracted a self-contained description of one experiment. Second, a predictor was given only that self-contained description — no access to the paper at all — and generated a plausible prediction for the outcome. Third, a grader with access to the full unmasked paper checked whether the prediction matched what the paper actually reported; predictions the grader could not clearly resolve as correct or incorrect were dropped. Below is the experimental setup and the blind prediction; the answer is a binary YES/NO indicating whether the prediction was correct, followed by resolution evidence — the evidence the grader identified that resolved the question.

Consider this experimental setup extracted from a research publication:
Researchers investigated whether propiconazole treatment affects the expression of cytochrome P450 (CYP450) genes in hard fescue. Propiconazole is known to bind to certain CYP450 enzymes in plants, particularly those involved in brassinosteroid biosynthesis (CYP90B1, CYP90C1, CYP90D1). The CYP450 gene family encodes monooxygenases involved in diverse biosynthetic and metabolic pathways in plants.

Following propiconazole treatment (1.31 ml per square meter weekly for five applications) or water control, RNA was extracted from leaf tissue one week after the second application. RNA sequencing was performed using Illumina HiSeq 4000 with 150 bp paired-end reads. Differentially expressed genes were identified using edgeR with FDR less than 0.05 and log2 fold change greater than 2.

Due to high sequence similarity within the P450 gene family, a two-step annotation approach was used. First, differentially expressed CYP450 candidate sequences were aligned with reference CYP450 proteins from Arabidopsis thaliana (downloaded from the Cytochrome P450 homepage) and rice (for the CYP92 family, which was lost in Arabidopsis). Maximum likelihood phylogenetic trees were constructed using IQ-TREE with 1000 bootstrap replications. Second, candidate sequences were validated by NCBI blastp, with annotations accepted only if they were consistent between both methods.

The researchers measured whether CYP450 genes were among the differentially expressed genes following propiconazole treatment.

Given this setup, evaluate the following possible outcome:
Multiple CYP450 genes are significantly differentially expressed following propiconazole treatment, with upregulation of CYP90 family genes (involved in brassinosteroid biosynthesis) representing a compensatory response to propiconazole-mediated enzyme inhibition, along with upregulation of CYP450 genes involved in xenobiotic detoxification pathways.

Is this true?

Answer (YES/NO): NO